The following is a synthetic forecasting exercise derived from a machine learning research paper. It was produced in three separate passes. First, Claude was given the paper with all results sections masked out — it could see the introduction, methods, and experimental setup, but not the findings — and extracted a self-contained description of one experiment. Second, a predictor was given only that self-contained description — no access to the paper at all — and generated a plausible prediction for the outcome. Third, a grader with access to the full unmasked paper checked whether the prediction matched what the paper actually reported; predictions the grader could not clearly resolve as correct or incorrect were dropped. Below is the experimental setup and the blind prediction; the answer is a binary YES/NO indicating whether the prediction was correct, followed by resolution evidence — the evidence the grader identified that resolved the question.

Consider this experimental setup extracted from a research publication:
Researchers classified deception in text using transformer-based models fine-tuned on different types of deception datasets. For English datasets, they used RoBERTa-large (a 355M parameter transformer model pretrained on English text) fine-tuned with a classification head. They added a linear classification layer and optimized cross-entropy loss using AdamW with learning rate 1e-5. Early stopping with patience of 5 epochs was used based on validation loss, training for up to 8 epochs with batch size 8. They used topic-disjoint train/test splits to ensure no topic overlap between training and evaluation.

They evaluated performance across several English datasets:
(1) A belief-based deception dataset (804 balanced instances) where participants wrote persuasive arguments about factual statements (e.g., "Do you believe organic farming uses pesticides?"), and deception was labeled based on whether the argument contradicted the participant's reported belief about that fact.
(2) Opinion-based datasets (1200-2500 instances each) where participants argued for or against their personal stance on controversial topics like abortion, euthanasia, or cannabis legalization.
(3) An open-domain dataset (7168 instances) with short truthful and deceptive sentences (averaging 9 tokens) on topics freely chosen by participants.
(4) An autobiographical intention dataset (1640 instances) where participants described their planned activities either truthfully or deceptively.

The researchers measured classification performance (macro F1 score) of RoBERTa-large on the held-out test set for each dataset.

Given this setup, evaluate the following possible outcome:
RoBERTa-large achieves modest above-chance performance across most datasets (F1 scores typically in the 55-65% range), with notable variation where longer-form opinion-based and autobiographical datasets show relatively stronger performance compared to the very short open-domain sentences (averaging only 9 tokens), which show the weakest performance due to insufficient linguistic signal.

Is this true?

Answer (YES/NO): NO